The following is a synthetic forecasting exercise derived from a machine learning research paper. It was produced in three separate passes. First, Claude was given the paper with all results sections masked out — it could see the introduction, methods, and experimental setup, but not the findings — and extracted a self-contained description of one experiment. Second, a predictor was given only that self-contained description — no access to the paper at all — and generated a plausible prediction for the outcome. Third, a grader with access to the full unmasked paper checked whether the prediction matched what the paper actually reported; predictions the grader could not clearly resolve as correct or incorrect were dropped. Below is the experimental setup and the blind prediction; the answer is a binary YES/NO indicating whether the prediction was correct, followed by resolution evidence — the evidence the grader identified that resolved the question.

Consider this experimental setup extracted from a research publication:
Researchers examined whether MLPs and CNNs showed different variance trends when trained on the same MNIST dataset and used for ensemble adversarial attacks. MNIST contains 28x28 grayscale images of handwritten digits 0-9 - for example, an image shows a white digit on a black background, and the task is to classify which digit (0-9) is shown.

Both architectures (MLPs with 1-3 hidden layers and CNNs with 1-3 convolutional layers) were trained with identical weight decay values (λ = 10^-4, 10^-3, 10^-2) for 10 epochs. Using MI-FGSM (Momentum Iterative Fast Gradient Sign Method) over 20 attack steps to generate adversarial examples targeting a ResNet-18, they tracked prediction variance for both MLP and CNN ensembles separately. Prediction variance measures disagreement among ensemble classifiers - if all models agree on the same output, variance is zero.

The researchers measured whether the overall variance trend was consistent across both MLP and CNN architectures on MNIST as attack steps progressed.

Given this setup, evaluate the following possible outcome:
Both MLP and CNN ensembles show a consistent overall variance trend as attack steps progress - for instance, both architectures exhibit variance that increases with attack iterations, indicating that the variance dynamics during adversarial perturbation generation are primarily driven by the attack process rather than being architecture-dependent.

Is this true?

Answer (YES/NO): NO